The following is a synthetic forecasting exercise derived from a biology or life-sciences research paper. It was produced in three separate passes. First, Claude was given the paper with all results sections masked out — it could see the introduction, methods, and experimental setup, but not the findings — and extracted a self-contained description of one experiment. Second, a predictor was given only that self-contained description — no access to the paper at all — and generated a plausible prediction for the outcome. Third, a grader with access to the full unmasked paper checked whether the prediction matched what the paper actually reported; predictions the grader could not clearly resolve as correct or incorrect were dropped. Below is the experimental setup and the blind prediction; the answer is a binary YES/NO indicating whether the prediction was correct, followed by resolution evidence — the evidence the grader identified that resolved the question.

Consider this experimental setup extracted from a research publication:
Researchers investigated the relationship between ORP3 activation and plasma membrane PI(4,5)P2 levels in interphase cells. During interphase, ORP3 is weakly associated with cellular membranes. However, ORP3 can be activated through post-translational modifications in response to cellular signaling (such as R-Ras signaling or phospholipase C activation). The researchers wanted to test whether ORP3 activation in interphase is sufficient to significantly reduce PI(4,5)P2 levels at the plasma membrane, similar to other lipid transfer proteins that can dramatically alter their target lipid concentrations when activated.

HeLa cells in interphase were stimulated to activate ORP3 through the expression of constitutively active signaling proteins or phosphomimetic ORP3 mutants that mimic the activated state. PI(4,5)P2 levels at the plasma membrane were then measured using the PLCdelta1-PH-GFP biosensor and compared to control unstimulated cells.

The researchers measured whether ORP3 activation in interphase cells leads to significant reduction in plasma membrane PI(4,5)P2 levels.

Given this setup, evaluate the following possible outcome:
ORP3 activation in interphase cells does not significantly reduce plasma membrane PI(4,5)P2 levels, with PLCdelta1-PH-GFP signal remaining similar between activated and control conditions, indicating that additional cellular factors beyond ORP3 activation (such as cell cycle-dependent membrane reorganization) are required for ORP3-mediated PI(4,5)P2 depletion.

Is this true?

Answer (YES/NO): YES